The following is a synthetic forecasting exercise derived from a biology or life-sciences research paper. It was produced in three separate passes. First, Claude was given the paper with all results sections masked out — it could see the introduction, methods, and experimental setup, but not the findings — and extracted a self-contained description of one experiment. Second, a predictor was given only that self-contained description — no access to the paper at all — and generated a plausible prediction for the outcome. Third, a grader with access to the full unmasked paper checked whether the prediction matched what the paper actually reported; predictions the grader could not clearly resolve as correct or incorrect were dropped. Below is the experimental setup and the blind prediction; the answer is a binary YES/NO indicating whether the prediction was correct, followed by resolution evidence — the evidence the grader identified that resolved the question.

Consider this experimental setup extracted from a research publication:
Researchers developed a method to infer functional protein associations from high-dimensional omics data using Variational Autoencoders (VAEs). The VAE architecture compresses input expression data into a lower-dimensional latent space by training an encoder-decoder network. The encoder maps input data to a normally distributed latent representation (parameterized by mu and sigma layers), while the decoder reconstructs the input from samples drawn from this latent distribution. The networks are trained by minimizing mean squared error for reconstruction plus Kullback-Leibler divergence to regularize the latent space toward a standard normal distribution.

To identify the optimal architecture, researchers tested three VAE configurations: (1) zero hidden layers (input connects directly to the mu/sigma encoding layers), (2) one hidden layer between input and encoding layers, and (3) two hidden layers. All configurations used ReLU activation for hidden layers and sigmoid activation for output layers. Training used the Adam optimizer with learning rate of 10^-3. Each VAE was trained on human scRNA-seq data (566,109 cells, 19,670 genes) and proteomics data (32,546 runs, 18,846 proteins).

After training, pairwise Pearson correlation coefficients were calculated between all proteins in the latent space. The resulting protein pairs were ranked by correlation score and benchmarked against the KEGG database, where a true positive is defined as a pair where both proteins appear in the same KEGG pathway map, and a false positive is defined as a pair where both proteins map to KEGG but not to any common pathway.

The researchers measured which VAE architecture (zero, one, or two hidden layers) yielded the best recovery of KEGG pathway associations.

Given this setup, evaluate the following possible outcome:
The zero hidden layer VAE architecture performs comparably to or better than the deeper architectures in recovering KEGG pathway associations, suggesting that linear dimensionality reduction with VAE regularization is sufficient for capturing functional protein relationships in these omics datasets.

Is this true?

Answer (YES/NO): NO